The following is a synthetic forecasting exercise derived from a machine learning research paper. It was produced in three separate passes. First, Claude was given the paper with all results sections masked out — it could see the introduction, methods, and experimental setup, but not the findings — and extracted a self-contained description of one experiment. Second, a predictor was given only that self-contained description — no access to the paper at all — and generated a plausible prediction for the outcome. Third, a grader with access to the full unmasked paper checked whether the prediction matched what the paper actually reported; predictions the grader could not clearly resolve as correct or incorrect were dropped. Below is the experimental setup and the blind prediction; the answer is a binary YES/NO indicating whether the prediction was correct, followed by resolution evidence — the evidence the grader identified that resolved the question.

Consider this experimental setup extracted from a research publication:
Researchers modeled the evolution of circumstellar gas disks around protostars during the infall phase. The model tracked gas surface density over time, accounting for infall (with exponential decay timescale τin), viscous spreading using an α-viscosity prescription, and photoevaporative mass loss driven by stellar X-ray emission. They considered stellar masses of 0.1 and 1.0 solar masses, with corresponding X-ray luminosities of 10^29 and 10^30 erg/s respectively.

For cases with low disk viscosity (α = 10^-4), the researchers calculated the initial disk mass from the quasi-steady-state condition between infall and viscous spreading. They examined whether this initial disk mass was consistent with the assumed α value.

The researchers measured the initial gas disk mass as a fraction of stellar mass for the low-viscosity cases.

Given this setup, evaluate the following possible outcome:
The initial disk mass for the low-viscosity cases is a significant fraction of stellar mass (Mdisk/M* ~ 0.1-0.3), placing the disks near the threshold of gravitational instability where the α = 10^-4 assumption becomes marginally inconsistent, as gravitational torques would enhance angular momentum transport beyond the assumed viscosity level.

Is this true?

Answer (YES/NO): NO